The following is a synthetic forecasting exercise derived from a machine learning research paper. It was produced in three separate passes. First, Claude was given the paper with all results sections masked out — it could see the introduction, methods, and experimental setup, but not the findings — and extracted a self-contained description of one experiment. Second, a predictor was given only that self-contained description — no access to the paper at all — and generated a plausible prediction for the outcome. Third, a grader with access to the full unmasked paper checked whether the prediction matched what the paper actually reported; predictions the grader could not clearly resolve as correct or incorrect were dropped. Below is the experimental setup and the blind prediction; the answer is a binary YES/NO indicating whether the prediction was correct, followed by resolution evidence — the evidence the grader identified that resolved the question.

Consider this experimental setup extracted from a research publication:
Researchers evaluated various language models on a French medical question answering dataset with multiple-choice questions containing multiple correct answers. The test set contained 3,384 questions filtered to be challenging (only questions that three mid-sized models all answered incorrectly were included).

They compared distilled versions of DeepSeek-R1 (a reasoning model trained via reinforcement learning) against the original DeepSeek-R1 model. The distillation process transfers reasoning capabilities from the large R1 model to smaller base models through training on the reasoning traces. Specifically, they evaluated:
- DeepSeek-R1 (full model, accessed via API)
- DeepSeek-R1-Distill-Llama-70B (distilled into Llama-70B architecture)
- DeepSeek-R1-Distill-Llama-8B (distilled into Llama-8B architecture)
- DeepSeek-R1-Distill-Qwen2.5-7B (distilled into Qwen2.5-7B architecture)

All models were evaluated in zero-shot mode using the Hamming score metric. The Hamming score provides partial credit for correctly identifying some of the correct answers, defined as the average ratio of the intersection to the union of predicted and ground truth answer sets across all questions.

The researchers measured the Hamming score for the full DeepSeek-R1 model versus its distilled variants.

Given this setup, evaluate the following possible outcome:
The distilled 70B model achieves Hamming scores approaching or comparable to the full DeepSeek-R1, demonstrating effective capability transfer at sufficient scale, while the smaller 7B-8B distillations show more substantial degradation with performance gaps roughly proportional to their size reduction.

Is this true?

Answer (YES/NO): NO